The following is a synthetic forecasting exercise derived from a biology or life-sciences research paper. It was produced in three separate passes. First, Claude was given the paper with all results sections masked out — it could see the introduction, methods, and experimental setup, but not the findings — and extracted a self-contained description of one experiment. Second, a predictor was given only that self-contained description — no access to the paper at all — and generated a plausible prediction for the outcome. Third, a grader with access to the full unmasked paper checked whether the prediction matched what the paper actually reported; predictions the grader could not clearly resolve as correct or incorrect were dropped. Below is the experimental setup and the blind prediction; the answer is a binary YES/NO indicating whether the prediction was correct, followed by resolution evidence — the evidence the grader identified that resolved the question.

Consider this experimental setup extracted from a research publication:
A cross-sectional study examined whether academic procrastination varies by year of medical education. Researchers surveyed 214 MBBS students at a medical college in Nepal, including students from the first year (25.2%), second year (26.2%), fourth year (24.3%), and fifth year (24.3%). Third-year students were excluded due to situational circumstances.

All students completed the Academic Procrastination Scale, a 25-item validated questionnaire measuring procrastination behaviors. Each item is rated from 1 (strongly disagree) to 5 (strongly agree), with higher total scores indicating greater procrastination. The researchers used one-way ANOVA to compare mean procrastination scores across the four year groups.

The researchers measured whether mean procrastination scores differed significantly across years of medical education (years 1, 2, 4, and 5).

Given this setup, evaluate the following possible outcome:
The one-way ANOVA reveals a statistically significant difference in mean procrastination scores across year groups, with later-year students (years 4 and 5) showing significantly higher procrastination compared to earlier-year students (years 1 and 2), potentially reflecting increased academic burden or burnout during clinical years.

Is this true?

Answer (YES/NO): NO